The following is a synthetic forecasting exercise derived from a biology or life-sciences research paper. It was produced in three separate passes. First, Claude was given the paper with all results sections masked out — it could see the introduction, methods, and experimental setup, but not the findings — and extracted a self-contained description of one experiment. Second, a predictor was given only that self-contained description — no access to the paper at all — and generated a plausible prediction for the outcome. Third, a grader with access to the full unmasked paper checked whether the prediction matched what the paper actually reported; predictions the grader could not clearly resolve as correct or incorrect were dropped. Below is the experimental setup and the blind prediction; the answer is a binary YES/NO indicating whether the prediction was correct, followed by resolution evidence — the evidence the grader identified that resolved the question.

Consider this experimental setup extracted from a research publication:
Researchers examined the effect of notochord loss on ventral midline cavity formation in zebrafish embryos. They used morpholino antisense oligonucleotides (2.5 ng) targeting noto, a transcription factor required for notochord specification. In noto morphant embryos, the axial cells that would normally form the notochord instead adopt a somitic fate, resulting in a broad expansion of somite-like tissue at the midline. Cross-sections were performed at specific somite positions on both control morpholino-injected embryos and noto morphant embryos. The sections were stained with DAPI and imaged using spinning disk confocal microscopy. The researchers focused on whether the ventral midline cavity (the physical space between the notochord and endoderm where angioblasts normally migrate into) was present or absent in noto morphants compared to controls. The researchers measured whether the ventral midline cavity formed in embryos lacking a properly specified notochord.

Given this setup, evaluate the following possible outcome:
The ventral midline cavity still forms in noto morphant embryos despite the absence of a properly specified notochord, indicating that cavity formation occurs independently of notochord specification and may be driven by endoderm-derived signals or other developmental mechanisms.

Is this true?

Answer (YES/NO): YES